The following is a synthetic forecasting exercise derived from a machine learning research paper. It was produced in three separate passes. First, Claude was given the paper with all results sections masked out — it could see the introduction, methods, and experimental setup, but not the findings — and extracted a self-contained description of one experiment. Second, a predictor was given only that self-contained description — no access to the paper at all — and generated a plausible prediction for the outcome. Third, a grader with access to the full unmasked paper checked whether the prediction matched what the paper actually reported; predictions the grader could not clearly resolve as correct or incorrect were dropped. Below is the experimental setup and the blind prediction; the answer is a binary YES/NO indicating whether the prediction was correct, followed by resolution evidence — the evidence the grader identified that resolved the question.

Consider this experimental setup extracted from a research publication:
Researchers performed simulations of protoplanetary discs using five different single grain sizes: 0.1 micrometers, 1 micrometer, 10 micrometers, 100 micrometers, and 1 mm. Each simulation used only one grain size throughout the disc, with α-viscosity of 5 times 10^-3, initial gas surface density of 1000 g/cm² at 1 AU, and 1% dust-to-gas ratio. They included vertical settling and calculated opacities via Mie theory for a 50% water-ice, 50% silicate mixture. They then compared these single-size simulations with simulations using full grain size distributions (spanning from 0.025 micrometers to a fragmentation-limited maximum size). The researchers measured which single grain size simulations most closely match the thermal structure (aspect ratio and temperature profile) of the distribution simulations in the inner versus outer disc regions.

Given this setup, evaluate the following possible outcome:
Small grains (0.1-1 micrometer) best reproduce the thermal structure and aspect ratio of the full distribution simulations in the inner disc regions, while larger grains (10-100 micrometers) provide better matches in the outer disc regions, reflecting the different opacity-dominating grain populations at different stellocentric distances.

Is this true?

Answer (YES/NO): NO